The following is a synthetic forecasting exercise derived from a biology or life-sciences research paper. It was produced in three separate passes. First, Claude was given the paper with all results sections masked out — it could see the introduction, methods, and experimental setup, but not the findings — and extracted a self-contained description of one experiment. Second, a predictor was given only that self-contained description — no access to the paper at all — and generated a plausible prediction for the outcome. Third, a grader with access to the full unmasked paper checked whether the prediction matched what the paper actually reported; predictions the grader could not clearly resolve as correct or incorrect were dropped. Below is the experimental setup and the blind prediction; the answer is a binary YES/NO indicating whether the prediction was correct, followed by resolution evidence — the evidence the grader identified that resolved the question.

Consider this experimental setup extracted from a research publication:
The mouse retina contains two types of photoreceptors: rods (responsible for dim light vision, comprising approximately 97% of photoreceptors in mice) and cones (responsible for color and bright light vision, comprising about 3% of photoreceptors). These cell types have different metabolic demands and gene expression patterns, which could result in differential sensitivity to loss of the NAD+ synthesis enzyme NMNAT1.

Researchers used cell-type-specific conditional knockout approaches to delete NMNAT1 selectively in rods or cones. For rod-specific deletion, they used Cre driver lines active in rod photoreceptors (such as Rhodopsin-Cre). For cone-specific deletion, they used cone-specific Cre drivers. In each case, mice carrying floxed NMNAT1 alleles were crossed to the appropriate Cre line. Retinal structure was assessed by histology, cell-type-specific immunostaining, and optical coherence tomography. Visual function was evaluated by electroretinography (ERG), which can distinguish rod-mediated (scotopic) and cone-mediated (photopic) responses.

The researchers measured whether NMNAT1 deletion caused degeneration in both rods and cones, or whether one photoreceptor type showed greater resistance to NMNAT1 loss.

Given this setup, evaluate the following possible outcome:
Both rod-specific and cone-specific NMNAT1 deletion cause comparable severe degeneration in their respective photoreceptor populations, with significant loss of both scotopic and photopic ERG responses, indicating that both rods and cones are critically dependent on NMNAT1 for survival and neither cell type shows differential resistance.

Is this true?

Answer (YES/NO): YES